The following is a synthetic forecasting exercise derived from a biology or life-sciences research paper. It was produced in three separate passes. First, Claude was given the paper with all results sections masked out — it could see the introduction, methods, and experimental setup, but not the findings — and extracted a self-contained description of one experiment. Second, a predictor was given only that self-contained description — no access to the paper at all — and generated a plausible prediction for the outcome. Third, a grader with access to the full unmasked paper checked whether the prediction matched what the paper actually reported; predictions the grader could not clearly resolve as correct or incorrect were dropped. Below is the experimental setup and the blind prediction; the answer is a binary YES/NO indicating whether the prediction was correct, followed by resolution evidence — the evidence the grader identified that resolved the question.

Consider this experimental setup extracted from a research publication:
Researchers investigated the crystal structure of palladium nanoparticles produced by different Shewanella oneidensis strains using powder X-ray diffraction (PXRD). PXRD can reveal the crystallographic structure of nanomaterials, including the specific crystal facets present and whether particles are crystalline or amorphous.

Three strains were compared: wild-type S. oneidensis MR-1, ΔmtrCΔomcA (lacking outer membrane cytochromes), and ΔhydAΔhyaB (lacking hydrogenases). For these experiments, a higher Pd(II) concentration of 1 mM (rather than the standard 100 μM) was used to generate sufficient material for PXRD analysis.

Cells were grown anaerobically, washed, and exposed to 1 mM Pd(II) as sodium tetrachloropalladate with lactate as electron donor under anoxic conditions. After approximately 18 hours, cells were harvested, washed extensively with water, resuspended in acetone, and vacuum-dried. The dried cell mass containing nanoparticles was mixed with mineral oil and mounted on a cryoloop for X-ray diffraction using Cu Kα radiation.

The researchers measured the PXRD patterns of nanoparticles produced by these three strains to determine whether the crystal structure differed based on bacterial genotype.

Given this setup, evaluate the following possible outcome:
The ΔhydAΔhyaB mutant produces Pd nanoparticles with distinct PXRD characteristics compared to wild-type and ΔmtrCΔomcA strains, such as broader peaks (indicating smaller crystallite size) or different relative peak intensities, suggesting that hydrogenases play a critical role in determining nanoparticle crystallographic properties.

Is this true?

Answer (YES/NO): NO